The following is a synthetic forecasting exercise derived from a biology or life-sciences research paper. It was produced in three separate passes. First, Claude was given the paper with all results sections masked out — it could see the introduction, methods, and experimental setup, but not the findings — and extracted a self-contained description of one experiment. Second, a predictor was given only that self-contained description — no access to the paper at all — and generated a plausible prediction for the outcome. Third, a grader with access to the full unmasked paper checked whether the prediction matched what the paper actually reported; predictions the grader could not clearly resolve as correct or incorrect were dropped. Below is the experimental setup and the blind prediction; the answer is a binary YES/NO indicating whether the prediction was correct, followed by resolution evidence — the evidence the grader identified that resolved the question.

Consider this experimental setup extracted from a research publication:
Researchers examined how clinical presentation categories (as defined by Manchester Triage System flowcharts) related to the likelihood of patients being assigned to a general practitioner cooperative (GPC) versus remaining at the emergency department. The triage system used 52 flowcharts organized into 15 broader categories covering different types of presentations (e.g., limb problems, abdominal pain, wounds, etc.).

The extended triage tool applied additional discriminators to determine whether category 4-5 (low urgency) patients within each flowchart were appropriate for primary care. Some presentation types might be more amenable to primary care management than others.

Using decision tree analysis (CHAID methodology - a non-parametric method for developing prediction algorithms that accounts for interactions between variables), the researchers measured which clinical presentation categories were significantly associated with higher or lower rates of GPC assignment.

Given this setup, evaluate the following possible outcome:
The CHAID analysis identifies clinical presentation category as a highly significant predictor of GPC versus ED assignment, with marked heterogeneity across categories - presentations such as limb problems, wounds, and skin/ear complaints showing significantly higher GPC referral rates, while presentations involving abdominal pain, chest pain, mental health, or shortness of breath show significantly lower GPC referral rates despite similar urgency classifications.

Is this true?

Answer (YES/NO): NO